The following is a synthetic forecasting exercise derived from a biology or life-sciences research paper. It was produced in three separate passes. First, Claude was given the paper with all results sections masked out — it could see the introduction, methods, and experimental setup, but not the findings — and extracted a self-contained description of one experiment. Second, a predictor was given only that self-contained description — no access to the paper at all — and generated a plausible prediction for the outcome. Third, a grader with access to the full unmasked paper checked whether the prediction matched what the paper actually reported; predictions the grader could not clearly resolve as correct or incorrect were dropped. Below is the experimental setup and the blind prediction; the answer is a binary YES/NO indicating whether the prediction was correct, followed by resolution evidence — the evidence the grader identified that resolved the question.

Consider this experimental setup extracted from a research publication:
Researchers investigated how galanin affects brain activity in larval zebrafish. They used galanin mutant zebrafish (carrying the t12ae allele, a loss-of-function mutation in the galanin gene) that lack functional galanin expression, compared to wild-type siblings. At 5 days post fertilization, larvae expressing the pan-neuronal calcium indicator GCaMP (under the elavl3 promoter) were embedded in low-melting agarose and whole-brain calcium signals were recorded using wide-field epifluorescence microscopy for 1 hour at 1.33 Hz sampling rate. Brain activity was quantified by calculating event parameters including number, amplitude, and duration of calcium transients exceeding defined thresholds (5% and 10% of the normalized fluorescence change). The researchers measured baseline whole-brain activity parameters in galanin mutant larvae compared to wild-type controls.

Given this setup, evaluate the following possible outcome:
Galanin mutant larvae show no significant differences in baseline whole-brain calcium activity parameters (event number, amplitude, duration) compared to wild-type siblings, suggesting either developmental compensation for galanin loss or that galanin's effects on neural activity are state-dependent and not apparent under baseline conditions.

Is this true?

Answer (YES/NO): NO